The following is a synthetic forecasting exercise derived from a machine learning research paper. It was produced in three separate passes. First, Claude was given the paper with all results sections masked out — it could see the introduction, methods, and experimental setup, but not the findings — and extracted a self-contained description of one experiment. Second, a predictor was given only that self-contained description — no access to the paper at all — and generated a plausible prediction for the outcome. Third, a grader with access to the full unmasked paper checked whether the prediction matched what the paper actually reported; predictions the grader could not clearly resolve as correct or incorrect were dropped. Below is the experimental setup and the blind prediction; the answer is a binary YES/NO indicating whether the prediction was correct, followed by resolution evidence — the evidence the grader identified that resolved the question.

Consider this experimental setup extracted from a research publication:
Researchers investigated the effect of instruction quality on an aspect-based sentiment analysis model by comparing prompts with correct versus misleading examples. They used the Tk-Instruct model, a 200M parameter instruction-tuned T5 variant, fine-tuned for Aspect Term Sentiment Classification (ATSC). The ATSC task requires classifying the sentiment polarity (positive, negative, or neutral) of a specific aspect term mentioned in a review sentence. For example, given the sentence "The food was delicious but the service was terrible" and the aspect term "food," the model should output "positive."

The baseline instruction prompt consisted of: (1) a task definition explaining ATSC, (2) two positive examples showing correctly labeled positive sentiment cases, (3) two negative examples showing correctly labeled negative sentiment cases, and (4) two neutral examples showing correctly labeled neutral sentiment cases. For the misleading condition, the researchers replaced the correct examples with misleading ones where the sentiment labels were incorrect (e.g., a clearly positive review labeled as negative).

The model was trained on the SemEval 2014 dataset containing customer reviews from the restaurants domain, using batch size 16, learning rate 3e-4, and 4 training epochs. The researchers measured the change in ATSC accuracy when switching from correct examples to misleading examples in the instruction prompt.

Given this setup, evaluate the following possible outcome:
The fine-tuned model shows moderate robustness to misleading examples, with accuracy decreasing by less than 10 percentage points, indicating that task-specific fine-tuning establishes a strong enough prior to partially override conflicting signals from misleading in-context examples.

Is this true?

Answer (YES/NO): NO